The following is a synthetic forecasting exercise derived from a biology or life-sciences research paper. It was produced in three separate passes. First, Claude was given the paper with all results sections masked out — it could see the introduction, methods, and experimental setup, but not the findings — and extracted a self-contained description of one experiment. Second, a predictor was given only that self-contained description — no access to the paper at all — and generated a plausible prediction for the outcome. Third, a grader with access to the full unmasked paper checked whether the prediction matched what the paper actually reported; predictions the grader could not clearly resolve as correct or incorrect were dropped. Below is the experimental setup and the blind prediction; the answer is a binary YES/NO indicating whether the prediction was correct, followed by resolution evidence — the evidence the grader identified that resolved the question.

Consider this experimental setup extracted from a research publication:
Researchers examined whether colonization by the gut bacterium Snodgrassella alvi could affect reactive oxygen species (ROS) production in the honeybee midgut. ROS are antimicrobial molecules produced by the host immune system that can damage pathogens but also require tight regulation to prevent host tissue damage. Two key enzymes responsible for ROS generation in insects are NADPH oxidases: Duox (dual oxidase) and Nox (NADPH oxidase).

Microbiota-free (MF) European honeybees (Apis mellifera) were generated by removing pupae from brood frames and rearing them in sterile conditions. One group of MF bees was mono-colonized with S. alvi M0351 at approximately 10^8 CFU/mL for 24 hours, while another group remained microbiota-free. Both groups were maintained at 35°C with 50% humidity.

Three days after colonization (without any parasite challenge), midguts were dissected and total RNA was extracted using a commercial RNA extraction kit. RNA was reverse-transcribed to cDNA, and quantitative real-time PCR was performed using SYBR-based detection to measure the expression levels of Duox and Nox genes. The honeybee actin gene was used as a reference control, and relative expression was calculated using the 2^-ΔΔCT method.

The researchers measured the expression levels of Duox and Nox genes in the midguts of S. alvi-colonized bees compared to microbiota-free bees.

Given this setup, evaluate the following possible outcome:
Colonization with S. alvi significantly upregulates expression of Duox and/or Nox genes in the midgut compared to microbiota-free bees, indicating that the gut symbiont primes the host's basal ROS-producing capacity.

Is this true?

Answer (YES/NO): YES